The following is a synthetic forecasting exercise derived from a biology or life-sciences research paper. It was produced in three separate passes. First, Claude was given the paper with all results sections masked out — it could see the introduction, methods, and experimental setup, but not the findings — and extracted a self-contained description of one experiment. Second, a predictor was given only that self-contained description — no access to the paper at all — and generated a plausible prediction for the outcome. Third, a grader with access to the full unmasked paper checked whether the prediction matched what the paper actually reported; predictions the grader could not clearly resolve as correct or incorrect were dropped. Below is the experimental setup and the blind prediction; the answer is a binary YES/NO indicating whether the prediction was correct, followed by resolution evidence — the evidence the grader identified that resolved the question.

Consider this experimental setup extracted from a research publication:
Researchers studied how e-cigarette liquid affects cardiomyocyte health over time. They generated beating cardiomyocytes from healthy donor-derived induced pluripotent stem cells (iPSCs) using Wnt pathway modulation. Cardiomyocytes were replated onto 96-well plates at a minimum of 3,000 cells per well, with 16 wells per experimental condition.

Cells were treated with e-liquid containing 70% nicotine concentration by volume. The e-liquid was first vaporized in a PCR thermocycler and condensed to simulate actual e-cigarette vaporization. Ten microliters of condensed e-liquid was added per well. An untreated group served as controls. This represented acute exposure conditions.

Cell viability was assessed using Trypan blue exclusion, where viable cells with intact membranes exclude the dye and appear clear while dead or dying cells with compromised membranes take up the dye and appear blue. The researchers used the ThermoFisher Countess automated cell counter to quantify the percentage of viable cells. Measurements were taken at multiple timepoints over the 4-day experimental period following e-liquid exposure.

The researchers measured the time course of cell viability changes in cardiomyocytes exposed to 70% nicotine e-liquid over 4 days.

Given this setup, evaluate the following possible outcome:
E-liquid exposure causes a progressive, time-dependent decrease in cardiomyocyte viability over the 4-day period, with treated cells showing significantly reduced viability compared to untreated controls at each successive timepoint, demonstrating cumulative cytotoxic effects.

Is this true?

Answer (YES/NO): YES